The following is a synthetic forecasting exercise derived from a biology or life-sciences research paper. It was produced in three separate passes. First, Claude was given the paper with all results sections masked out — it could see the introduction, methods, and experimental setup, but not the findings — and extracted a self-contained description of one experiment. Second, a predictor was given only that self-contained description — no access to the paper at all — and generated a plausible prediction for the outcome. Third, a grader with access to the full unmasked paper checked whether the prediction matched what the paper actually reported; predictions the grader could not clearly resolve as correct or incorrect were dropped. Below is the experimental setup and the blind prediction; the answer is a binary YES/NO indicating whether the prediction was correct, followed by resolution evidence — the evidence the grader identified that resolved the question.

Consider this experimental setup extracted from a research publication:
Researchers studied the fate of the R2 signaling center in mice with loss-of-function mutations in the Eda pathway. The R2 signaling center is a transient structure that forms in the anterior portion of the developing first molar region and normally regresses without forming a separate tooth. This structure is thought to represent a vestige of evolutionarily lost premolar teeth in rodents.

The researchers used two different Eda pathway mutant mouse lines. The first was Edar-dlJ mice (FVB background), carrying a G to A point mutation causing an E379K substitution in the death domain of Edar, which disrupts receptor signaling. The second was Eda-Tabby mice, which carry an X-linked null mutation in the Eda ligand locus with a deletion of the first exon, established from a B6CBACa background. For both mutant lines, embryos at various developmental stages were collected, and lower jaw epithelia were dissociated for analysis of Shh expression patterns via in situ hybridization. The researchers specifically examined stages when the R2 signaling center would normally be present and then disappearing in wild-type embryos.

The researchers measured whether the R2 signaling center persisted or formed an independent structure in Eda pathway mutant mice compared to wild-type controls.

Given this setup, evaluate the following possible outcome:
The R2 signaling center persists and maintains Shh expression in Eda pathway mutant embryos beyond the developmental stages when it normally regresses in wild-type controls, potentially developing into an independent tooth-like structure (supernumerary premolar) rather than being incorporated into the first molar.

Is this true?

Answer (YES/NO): YES